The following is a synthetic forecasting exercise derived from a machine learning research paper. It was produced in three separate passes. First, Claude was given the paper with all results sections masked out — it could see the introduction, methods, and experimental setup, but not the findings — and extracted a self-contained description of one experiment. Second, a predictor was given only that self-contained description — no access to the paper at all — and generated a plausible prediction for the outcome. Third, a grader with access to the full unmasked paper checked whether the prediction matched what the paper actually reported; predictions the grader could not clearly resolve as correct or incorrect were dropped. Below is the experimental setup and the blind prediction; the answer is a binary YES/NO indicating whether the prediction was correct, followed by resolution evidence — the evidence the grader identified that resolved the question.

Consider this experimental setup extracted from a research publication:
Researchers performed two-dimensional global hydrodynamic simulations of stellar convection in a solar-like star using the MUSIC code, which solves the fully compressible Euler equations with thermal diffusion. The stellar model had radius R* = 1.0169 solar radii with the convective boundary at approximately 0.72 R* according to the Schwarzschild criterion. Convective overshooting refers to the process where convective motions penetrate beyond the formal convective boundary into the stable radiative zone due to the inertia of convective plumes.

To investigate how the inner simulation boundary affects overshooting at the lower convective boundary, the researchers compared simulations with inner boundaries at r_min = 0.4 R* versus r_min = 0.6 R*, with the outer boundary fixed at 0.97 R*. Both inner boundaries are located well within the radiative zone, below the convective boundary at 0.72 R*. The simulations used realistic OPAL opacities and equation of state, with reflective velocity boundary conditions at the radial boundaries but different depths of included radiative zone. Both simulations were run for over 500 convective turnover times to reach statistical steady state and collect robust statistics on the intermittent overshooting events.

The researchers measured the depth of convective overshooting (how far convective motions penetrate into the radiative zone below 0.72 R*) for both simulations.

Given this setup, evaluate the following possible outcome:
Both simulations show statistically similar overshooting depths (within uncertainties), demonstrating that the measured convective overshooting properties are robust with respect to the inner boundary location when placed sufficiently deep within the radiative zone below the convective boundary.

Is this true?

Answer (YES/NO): YES